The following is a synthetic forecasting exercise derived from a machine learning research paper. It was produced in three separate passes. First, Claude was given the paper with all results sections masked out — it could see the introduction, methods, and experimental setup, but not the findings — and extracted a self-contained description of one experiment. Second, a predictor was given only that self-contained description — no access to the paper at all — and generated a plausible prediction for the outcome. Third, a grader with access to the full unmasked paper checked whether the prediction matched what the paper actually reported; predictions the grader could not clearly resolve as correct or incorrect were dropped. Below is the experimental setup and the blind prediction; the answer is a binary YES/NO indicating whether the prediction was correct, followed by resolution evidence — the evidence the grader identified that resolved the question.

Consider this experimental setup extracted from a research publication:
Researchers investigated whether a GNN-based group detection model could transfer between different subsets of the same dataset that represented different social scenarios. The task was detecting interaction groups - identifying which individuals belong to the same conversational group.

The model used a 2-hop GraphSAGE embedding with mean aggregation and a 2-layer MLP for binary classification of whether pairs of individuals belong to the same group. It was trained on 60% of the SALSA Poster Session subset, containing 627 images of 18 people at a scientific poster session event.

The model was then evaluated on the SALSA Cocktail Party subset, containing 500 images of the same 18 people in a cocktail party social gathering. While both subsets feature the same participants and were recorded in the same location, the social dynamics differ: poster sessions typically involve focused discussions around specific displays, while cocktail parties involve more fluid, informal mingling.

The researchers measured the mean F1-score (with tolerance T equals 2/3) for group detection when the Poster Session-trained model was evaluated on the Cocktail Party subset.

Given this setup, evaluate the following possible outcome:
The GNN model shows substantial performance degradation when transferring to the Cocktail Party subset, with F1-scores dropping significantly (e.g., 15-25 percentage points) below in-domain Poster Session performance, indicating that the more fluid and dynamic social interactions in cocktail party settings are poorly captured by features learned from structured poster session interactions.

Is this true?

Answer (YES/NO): NO